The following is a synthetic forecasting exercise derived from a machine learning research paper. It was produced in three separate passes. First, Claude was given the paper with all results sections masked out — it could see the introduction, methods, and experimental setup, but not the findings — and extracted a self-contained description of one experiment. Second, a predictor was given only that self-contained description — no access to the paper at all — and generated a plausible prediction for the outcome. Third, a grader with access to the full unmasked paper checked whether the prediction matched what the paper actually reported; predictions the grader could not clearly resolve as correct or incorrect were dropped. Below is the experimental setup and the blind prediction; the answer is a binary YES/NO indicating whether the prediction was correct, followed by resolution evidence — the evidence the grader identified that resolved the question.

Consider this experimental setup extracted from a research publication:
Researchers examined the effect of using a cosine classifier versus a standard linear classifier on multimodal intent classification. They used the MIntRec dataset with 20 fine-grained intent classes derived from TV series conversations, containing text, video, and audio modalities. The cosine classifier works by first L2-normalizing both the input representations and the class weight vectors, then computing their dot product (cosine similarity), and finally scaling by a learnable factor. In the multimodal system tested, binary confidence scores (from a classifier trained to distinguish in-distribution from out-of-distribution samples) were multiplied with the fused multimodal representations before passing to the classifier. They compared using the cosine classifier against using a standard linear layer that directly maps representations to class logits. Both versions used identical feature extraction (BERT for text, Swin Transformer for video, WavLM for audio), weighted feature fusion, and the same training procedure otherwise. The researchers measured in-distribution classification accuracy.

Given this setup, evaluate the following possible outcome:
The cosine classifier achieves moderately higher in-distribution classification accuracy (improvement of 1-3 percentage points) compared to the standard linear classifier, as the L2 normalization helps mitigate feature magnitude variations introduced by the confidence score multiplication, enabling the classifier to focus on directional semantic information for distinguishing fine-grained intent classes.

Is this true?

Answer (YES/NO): NO